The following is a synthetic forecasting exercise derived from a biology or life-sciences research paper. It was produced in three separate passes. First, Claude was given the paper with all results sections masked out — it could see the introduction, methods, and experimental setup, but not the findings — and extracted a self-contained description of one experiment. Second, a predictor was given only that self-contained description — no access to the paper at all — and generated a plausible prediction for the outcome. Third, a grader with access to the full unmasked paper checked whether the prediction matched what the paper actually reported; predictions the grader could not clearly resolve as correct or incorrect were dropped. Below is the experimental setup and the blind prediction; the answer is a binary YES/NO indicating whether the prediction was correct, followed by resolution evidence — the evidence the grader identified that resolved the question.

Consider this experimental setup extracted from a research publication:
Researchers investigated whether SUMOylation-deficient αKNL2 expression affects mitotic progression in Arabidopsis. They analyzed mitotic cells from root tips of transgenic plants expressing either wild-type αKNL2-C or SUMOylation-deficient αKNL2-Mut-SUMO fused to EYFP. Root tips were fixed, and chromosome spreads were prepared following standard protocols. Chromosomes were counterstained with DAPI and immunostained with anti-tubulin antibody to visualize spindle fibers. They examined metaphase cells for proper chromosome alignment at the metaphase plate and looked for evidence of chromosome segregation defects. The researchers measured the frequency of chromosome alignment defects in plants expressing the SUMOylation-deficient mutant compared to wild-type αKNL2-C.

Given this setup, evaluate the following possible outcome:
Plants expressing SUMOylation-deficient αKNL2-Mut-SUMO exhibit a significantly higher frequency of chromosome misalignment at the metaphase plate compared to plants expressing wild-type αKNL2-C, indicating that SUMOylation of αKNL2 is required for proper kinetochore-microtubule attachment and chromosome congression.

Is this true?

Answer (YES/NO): YES